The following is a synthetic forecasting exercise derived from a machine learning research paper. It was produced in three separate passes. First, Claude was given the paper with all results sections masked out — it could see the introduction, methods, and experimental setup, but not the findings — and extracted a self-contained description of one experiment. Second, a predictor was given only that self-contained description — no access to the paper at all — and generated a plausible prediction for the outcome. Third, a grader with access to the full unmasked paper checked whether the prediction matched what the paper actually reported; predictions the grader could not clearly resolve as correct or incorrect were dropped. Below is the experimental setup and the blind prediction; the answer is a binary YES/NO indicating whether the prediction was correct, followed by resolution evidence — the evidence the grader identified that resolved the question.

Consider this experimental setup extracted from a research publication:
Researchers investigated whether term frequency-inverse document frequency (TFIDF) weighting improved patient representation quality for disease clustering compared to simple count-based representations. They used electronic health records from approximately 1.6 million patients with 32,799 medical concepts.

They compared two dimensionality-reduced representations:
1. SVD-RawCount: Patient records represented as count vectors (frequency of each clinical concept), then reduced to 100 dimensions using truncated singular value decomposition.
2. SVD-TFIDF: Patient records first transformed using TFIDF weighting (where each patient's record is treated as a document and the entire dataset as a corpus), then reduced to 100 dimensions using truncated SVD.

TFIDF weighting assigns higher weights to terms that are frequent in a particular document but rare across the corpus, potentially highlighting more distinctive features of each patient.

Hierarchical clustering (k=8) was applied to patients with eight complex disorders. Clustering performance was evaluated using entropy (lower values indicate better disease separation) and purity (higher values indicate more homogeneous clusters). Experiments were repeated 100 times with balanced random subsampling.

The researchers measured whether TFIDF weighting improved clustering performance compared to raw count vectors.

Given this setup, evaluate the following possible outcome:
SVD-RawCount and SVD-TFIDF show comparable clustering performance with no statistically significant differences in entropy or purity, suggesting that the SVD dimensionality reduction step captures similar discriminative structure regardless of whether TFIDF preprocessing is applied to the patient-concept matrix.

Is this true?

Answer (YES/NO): NO